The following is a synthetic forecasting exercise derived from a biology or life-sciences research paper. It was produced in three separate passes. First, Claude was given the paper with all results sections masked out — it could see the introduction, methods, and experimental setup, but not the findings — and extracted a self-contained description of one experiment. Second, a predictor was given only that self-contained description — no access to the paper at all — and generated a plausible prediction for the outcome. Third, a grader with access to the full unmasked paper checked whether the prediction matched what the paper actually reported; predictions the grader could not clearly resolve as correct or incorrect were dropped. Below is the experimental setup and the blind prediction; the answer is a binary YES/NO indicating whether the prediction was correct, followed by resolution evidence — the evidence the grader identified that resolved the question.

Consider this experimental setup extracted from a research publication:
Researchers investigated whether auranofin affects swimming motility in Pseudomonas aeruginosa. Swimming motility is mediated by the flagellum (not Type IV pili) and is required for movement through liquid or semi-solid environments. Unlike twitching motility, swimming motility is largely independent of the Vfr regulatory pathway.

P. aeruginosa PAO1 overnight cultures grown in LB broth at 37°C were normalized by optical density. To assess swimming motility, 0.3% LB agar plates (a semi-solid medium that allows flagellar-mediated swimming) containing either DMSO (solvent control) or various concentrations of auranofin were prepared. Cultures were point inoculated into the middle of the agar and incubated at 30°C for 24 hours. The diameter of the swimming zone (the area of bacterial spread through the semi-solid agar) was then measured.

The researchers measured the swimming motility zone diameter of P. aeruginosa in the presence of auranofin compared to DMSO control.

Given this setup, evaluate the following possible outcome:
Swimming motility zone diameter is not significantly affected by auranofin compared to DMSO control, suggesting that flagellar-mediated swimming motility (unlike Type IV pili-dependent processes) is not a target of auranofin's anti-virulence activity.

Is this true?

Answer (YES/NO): YES